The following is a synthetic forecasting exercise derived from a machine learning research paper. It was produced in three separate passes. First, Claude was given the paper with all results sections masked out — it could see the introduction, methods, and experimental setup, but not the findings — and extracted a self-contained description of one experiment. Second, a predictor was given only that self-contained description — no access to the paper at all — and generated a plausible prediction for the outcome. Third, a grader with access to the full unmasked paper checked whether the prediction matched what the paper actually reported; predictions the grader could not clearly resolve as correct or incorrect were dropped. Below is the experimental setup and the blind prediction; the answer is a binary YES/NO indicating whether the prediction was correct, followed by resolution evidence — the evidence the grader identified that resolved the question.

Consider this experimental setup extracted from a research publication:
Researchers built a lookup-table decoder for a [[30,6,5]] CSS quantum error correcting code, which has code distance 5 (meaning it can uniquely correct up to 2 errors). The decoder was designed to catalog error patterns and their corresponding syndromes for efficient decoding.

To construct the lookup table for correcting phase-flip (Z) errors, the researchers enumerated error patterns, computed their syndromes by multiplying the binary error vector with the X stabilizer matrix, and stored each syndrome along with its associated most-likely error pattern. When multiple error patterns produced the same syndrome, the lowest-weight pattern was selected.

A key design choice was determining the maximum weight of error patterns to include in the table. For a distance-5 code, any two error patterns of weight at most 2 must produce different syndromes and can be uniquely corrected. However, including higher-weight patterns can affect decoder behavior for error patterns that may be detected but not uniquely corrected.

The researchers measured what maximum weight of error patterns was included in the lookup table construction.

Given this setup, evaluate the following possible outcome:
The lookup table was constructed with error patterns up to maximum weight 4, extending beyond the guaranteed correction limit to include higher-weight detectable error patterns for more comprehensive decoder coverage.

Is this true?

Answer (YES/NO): YES